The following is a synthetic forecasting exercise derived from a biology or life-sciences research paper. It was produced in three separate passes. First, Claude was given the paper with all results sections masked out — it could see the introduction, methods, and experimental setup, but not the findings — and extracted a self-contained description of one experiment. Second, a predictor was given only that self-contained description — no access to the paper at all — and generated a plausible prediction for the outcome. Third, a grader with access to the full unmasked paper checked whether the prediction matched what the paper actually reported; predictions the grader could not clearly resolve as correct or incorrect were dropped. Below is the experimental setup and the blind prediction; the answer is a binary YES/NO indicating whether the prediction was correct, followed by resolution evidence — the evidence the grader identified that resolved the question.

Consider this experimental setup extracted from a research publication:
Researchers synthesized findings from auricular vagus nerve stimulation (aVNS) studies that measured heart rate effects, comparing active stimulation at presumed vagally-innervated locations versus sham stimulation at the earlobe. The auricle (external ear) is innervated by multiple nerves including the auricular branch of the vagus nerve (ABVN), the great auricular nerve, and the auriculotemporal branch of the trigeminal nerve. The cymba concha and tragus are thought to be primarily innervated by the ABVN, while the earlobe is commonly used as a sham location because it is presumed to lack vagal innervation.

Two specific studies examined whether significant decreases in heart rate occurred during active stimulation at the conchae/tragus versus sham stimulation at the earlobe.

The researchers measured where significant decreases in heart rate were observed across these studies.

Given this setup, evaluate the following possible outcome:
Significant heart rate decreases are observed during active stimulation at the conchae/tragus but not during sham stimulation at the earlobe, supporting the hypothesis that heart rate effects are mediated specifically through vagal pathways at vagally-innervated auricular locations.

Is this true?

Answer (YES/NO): NO